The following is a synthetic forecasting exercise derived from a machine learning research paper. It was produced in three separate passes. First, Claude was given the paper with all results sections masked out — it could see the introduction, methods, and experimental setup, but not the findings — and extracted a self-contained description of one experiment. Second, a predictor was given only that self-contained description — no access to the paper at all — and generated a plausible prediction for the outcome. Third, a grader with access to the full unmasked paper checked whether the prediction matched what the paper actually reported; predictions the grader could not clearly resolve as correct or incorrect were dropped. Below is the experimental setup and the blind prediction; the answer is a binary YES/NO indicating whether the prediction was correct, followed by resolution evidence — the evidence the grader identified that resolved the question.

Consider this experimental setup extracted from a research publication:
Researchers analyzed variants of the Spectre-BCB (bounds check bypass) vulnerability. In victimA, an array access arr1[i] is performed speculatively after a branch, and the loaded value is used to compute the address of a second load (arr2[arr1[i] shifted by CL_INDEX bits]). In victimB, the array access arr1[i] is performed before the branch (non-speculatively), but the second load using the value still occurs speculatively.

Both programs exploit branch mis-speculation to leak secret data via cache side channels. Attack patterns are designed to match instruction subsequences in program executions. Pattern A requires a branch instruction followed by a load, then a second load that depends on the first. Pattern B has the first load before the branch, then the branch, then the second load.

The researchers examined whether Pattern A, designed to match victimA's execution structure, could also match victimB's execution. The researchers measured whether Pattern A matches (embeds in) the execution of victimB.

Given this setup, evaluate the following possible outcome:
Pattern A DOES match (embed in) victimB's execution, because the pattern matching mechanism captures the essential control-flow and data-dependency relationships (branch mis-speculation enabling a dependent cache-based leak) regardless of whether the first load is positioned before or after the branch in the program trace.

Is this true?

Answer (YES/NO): NO